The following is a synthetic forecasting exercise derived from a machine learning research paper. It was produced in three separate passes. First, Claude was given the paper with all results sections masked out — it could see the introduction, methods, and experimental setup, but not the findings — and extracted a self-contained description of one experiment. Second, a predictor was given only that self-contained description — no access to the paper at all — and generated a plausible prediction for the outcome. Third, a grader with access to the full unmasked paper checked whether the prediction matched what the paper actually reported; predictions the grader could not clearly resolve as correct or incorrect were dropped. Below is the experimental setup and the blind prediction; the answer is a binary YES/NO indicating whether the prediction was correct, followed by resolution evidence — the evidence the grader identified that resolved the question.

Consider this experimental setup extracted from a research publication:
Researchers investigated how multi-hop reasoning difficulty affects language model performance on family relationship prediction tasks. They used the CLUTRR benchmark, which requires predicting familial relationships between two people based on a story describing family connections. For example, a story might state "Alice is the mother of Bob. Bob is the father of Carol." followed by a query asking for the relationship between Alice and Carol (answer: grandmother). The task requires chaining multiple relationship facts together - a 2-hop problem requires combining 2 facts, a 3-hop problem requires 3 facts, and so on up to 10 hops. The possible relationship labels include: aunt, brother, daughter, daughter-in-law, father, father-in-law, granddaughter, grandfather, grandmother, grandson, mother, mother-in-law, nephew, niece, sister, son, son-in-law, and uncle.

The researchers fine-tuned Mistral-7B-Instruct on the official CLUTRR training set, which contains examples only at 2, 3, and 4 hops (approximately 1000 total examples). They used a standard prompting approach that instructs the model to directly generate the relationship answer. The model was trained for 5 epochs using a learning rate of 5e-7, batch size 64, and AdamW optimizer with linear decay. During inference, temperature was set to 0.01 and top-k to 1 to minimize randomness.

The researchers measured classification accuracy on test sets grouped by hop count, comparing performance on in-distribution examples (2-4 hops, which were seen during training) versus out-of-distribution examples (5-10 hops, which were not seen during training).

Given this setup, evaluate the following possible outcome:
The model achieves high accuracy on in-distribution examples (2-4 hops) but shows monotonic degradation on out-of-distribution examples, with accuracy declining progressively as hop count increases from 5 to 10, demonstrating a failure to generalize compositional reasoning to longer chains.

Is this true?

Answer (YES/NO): NO